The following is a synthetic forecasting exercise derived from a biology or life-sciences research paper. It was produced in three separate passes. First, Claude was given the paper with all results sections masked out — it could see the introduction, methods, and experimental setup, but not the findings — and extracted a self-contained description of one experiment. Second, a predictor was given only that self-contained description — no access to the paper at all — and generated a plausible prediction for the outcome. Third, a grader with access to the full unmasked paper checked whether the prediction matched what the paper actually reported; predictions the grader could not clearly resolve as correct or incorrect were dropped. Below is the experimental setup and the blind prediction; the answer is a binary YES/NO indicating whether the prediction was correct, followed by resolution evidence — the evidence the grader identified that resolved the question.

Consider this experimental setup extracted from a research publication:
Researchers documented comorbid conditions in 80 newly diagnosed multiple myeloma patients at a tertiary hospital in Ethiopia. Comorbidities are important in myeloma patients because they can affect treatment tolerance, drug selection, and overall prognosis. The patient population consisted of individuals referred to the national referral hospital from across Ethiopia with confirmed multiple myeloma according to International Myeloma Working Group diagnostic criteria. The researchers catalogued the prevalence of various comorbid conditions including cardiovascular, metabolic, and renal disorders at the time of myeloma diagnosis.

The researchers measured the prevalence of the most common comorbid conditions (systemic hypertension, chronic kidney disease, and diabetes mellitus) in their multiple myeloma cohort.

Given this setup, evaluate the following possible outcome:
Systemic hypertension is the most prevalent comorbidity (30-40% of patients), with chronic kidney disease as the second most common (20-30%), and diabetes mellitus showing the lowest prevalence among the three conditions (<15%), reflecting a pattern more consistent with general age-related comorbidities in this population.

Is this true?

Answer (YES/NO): NO